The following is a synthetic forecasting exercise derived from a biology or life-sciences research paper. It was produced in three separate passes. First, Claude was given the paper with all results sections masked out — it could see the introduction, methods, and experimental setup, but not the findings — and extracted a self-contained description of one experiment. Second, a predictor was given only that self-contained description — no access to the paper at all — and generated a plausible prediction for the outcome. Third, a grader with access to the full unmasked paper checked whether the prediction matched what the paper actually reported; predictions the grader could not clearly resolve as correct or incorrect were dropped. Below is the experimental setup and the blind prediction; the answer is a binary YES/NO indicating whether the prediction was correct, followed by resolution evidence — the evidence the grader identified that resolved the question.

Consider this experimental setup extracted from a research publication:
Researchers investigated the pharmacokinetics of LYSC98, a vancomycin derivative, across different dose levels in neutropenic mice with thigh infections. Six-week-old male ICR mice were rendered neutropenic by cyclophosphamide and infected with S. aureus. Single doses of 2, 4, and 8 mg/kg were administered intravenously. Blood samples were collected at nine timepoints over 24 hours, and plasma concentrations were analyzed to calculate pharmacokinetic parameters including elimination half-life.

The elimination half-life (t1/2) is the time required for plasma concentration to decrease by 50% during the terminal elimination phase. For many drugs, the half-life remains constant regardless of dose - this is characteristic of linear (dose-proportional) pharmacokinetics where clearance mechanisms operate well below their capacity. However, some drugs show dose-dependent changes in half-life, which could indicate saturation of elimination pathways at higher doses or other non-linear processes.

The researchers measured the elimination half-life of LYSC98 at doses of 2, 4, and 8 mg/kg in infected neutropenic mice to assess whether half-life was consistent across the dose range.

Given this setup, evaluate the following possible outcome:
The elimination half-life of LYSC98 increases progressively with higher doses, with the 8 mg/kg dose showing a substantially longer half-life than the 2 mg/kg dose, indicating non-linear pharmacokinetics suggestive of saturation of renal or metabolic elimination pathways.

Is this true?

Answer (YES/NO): NO